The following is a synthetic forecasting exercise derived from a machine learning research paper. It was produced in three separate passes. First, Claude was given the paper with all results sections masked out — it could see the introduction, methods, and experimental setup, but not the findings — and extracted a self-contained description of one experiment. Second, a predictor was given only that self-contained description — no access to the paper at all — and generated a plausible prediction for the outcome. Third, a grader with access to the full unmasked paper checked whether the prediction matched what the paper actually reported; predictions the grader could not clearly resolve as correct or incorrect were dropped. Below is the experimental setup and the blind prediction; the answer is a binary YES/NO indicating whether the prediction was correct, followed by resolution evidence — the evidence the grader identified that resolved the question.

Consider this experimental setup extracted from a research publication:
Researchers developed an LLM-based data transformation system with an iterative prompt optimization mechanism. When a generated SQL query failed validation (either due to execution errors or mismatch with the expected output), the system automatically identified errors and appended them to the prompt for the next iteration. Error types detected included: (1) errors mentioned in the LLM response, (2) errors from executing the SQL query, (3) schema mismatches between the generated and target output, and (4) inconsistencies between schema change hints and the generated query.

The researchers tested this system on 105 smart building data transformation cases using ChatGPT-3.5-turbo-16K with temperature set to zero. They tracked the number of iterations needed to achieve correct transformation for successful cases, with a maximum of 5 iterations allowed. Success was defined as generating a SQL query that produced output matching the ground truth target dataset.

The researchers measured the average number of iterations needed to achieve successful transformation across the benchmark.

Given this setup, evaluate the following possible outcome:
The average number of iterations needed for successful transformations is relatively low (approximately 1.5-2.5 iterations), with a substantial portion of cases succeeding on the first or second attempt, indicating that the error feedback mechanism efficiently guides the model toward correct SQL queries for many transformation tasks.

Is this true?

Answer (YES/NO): NO